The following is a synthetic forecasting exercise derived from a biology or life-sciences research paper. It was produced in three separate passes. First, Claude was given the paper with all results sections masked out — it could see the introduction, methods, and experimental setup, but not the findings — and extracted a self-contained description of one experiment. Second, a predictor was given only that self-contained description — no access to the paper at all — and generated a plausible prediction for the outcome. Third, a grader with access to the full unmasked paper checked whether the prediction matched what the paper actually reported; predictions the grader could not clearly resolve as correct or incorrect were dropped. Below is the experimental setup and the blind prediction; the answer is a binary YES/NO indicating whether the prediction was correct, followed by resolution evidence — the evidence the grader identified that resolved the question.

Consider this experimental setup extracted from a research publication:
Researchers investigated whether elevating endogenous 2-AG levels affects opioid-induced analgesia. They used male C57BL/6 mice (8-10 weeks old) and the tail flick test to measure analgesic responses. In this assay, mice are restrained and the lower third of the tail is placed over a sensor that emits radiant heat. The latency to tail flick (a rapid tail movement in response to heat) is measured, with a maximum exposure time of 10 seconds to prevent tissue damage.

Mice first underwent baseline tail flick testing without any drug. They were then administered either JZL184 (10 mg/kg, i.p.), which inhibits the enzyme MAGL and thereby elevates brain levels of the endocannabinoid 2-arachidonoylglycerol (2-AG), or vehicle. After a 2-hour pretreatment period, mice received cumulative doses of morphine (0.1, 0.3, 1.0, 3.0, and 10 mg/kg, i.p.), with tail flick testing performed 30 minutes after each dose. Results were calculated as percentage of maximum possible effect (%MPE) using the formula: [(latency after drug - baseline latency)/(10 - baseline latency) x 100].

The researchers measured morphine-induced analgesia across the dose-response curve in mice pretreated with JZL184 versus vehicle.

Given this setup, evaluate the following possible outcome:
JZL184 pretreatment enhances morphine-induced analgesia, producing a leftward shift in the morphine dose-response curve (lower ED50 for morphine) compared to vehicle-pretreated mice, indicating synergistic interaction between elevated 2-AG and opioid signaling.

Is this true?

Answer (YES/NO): NO